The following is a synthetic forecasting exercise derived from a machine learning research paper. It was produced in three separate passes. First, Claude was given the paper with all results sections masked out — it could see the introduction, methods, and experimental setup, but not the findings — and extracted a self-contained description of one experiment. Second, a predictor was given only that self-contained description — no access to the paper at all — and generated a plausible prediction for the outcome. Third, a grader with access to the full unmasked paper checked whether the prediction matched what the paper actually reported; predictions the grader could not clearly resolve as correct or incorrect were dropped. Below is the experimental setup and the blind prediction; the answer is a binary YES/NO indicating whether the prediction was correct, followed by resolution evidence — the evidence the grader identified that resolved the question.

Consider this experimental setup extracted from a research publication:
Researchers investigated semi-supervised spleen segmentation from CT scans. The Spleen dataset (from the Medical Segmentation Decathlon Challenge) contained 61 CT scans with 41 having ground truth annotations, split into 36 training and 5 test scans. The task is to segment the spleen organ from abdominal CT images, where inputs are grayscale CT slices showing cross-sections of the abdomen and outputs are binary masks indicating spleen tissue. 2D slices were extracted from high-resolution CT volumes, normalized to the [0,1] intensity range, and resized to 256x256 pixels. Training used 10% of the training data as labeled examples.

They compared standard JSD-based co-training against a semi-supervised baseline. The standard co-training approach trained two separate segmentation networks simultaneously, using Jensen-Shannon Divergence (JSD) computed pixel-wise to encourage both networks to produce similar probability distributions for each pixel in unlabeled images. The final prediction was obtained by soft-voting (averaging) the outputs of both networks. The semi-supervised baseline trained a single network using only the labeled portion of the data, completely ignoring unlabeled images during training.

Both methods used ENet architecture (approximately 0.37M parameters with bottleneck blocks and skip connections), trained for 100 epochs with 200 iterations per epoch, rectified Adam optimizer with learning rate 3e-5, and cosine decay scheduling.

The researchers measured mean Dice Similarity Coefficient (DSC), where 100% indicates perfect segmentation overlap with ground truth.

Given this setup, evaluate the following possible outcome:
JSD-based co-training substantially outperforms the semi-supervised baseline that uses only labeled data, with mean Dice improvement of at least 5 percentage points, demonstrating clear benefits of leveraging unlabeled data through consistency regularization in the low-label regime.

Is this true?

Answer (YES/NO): NO